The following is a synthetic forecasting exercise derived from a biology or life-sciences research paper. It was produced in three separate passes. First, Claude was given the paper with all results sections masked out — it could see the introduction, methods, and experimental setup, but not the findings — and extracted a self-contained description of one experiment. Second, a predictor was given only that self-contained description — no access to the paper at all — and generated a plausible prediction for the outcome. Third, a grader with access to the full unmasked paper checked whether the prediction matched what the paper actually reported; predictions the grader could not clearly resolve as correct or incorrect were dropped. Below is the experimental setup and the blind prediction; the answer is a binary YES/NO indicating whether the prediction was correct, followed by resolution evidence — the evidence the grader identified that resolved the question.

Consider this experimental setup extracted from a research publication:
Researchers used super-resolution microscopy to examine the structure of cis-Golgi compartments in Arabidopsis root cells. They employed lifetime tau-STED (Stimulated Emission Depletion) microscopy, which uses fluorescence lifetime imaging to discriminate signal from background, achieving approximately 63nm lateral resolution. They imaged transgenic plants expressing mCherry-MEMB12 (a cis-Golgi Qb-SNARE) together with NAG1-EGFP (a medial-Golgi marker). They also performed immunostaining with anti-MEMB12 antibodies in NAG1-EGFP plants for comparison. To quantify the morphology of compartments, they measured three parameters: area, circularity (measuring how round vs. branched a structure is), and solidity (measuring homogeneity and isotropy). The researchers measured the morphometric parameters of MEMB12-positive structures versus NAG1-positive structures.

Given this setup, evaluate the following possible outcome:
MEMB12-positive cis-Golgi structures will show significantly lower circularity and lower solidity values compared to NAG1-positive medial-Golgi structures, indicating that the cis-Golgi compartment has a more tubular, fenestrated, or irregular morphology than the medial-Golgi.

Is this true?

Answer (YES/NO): YES